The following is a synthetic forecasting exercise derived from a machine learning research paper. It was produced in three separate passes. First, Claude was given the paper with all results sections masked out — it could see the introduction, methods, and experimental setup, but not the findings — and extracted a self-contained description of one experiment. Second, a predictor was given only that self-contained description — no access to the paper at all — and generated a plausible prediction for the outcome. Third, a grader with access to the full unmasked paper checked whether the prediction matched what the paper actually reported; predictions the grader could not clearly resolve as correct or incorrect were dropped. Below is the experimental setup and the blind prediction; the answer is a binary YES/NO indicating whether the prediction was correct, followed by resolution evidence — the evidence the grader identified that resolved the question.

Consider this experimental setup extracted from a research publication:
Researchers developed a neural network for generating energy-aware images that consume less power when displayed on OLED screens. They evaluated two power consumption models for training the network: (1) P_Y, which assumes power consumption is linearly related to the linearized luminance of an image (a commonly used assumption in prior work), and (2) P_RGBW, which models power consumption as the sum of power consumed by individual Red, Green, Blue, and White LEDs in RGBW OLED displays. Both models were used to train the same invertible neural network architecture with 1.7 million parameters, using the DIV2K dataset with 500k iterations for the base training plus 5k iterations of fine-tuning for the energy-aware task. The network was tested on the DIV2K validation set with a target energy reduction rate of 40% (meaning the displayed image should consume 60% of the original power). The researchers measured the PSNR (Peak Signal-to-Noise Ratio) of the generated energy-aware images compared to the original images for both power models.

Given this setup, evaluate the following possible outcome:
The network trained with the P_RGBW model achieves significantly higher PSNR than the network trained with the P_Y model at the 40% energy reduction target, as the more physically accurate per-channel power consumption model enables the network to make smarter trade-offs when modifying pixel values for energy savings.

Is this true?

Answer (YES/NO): YES